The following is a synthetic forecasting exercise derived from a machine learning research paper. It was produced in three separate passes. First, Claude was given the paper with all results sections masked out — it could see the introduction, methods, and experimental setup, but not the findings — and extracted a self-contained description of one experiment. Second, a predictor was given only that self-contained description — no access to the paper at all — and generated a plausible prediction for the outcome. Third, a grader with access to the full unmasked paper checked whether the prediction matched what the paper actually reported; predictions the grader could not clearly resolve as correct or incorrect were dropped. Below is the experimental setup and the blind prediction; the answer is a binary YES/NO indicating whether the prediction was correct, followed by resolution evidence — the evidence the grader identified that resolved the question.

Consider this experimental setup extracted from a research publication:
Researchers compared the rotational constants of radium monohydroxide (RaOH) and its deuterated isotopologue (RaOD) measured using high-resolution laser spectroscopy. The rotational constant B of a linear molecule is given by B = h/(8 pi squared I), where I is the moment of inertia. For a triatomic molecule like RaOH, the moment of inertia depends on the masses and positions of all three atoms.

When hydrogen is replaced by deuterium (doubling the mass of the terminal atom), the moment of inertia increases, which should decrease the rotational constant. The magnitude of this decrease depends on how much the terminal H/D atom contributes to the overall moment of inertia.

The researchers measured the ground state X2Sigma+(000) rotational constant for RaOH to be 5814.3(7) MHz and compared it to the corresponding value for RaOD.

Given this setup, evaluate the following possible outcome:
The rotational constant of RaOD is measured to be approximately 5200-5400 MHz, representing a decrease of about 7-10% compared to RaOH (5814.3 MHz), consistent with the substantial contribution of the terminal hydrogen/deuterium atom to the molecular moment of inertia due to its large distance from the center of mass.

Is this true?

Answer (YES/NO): YES